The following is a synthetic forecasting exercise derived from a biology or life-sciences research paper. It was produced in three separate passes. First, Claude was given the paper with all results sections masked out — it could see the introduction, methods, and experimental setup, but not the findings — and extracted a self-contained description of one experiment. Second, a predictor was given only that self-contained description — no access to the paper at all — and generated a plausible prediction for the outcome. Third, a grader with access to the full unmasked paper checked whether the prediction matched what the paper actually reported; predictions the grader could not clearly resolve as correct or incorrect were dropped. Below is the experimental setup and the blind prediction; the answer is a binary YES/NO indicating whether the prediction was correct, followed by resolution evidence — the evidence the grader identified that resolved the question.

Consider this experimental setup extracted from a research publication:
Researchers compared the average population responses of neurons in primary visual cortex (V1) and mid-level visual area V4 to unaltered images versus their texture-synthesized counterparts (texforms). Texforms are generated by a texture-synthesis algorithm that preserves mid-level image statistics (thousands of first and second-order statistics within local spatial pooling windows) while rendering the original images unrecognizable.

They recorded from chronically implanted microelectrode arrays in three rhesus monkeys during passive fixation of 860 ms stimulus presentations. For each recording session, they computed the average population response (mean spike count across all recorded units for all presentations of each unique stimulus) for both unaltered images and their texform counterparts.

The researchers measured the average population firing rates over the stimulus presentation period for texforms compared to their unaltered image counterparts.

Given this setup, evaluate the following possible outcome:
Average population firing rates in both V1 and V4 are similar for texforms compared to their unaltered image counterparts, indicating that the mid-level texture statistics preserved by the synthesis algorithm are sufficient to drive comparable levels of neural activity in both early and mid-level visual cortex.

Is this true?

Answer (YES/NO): NO